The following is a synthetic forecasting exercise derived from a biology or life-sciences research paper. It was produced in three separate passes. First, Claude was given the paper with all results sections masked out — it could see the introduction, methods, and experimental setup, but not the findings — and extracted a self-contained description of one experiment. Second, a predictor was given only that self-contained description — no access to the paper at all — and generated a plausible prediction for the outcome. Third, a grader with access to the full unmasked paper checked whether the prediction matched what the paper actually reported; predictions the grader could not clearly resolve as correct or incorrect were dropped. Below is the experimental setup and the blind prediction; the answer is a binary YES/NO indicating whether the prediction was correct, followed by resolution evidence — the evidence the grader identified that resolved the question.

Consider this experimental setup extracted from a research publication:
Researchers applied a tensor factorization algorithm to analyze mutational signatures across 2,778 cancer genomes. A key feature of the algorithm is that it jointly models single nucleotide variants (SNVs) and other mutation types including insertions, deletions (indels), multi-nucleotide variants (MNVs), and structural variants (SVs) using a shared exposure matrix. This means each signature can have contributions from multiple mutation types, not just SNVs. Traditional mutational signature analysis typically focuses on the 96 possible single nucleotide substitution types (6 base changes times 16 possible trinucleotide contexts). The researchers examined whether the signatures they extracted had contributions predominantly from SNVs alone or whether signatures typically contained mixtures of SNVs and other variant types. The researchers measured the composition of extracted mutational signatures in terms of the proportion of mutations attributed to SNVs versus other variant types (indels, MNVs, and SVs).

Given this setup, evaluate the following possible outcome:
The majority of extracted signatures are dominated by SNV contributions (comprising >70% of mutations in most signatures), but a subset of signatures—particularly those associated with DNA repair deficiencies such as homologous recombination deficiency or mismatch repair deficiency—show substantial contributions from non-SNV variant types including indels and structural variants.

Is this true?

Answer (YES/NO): YES